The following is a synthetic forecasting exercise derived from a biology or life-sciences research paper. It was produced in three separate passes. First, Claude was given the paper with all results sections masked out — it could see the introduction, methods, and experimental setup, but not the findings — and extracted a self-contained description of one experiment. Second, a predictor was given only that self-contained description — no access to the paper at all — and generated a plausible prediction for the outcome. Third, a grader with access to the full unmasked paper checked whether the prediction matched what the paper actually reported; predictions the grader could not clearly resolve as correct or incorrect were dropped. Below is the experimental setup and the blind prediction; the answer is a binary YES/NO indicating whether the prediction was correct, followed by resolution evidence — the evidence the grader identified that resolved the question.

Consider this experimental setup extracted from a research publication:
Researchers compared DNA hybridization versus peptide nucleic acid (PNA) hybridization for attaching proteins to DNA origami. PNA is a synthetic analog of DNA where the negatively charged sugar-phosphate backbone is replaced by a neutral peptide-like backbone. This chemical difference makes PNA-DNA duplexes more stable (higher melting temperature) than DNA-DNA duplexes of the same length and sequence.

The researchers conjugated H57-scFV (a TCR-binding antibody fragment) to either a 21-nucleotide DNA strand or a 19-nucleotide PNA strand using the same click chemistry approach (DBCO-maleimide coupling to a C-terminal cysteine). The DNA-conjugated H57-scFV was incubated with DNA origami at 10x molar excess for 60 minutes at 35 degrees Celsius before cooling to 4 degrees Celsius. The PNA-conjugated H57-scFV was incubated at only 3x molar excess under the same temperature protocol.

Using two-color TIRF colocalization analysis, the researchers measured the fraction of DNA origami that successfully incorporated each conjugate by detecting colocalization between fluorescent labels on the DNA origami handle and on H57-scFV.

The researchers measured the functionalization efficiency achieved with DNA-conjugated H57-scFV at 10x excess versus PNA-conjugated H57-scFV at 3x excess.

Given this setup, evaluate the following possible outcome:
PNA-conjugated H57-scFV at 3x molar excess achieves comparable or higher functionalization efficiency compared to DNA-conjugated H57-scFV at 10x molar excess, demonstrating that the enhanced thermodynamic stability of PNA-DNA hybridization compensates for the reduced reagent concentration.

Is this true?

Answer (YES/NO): YES